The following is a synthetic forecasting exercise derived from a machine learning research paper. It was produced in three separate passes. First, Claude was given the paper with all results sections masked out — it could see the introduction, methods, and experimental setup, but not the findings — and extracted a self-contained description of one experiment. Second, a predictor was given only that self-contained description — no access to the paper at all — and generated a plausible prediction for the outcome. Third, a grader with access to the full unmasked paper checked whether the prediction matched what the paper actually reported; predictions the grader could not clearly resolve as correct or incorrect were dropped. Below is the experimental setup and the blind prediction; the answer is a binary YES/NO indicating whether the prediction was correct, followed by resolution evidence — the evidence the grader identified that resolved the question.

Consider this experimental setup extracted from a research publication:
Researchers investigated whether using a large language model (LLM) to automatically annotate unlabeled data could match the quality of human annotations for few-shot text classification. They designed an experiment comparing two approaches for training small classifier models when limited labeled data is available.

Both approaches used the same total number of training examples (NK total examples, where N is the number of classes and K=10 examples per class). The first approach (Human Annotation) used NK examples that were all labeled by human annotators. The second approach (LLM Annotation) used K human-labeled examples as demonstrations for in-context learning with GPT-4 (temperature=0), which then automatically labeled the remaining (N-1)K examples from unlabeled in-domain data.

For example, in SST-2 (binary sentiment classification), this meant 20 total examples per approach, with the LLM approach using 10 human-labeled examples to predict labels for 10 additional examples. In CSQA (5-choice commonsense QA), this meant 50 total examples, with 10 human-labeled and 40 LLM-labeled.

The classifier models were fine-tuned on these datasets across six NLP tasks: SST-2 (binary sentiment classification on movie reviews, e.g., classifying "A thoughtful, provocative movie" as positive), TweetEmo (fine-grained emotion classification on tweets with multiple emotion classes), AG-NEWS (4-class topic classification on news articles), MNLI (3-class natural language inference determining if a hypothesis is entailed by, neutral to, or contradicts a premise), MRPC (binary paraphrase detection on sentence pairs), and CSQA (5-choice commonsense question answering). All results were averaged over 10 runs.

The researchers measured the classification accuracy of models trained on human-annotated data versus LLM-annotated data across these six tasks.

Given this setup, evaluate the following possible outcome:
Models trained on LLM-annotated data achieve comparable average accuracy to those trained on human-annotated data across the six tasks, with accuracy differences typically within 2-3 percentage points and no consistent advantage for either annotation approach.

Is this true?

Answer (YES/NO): NO